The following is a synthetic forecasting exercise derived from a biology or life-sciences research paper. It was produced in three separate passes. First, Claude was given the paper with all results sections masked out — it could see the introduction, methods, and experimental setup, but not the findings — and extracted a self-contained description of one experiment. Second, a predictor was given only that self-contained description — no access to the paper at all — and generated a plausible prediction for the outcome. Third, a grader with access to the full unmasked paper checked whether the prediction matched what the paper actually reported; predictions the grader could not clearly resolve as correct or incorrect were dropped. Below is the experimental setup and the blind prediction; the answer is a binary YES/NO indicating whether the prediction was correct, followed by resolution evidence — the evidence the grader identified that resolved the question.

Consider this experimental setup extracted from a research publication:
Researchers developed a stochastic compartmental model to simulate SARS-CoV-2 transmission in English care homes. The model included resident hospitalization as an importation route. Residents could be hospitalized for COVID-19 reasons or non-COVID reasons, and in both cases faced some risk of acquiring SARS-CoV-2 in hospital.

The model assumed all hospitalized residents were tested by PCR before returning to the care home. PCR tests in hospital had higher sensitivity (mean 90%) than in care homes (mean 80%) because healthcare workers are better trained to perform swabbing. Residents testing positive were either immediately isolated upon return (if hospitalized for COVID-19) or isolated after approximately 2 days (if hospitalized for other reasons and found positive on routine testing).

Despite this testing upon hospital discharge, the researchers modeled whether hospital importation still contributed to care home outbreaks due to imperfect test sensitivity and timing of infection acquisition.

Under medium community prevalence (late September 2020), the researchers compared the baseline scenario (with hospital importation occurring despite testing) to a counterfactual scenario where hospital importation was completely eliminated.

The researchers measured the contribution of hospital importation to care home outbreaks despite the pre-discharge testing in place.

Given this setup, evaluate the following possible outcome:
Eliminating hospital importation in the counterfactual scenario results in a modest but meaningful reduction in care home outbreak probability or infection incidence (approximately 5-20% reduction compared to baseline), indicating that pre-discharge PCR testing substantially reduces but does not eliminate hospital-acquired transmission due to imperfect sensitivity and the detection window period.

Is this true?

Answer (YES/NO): NO